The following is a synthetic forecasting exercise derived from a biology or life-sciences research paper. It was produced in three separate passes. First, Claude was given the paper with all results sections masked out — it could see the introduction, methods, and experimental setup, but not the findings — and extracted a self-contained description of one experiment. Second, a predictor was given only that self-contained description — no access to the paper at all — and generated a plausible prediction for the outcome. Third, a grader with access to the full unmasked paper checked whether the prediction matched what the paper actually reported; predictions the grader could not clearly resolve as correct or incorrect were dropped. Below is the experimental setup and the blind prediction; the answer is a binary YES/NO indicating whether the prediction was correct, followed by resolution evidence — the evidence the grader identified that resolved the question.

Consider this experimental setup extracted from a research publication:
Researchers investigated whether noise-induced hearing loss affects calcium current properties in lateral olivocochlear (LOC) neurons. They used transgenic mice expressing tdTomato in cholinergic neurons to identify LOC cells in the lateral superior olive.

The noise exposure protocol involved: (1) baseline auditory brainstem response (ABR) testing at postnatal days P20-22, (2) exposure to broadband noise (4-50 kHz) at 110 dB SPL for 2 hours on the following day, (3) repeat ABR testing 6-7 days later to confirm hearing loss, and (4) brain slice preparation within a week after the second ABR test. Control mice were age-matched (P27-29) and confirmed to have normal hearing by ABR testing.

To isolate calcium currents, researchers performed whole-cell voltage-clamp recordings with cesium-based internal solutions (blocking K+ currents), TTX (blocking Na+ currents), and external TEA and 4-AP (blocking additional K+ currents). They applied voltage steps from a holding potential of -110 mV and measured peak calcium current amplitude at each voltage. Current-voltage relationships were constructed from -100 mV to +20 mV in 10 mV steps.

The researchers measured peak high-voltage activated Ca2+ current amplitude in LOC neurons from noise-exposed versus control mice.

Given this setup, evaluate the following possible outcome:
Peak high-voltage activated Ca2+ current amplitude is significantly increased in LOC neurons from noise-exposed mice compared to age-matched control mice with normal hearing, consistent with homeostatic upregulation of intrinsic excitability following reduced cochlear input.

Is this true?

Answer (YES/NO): YES